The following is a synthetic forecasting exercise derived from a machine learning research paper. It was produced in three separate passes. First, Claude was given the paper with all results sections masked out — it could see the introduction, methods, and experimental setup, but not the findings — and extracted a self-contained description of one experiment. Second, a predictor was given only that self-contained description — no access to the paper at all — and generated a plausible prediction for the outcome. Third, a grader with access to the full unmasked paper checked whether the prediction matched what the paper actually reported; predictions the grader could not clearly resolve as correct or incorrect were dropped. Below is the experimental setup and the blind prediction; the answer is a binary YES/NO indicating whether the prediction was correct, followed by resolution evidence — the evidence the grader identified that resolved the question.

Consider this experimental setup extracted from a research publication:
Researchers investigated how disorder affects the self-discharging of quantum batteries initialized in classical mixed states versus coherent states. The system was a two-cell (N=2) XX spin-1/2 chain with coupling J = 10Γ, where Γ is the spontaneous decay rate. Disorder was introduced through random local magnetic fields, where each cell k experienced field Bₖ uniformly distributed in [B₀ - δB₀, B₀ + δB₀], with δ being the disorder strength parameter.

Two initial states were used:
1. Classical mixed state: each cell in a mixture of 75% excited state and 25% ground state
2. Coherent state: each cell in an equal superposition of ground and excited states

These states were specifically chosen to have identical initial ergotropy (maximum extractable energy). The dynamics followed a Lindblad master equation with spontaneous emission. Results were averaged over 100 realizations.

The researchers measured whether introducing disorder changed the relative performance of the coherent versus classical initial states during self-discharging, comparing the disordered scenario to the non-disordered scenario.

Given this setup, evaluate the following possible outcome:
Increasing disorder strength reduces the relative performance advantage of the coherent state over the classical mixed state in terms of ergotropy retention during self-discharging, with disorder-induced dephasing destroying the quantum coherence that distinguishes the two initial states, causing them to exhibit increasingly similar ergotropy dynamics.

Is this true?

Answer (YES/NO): NO